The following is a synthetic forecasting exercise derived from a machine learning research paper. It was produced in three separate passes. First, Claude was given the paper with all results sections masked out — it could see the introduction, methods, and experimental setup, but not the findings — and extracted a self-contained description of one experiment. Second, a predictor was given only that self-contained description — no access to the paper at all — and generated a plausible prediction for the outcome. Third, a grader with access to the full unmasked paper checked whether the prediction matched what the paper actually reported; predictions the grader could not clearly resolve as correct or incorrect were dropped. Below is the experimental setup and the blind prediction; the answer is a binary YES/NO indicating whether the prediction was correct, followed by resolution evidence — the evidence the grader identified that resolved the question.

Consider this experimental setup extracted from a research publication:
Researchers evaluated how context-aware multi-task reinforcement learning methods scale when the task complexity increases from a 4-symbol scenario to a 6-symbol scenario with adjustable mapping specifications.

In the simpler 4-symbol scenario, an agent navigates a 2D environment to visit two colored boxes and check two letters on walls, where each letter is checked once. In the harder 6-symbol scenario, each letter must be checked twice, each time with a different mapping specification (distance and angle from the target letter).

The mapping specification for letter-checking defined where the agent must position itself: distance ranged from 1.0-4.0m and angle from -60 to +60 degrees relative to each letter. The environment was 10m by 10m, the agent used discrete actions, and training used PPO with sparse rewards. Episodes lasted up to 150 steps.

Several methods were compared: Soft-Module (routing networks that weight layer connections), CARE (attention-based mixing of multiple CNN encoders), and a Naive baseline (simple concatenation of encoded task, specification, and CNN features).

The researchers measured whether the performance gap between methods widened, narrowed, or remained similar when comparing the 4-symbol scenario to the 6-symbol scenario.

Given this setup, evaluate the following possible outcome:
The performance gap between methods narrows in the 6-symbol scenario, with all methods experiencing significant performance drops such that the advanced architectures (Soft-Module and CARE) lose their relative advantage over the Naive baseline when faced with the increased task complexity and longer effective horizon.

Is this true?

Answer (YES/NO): NO